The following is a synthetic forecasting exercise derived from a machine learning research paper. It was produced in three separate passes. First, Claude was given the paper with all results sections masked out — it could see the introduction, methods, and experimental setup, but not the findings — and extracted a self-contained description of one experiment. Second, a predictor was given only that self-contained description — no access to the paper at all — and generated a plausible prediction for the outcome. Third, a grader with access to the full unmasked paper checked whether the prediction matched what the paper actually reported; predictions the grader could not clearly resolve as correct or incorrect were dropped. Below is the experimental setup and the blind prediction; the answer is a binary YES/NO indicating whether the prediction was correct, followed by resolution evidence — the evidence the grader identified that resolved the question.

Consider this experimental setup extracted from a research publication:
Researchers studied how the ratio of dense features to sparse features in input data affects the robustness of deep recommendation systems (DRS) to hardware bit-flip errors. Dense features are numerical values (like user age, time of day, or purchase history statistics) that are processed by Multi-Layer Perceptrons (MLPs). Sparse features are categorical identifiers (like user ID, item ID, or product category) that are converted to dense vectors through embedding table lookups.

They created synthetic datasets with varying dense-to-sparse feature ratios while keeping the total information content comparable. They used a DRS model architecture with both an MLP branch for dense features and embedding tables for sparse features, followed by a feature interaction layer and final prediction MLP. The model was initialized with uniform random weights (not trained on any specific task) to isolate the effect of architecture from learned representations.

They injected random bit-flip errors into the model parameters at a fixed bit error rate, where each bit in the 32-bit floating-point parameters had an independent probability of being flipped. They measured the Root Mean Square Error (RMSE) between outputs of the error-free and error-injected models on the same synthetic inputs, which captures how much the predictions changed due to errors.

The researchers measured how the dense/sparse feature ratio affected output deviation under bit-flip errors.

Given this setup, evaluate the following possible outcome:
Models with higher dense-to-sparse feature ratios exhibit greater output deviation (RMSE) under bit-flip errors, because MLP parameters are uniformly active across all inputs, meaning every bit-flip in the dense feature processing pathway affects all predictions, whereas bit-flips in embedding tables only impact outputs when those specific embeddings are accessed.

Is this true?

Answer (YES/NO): YES